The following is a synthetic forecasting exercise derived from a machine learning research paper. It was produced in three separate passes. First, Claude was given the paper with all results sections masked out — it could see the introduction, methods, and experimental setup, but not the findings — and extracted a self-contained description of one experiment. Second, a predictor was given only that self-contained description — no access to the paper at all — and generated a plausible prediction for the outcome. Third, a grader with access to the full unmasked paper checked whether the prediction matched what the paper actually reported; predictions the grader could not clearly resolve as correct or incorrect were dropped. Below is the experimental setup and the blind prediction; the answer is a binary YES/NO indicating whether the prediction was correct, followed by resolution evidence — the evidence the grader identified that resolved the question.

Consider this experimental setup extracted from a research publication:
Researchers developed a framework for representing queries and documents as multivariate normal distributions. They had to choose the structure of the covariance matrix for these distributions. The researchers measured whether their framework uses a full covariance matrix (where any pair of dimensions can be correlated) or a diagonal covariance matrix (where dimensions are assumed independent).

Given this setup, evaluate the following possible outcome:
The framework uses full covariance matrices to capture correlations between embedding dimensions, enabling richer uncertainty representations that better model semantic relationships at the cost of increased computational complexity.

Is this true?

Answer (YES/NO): NO